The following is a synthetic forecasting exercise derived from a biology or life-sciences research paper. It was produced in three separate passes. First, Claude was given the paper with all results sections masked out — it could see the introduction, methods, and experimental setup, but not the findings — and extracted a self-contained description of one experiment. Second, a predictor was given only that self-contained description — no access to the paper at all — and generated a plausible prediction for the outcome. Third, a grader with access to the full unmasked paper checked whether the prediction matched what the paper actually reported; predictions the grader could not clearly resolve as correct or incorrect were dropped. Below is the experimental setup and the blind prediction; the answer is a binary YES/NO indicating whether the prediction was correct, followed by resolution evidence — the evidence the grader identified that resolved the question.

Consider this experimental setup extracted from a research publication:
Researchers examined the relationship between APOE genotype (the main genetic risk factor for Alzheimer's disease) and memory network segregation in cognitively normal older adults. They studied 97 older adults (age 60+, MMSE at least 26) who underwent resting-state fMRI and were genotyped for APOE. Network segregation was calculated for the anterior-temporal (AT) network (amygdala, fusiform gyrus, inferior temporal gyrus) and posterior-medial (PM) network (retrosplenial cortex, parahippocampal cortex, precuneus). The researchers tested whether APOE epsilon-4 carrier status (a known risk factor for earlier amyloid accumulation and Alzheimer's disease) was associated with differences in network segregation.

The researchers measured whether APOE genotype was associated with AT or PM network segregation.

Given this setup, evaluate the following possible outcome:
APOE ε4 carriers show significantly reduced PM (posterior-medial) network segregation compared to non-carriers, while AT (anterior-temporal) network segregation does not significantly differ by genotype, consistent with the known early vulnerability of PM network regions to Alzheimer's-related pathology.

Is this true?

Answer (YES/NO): NO